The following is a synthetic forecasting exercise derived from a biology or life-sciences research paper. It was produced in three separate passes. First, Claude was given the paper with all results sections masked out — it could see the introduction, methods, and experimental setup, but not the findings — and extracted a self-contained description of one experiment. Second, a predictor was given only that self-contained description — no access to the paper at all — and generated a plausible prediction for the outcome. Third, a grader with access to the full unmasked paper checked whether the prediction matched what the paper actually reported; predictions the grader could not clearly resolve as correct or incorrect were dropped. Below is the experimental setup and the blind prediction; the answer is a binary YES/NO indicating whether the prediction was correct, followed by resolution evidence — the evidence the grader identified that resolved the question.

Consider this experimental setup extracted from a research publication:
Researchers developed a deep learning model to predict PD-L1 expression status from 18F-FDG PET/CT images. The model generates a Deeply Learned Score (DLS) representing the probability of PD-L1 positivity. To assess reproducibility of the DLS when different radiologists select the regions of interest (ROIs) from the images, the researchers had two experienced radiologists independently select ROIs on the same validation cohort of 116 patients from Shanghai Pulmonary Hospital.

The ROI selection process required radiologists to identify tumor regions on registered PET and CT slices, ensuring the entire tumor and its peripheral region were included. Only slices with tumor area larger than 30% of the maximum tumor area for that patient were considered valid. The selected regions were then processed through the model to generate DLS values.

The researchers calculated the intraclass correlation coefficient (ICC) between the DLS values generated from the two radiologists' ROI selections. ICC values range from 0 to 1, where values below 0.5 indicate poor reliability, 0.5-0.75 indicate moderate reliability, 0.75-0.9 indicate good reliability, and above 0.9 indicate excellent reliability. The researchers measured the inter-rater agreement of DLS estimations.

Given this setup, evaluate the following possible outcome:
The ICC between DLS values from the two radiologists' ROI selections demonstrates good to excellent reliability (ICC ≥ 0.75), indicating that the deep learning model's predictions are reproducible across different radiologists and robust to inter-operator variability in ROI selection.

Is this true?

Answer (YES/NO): YES